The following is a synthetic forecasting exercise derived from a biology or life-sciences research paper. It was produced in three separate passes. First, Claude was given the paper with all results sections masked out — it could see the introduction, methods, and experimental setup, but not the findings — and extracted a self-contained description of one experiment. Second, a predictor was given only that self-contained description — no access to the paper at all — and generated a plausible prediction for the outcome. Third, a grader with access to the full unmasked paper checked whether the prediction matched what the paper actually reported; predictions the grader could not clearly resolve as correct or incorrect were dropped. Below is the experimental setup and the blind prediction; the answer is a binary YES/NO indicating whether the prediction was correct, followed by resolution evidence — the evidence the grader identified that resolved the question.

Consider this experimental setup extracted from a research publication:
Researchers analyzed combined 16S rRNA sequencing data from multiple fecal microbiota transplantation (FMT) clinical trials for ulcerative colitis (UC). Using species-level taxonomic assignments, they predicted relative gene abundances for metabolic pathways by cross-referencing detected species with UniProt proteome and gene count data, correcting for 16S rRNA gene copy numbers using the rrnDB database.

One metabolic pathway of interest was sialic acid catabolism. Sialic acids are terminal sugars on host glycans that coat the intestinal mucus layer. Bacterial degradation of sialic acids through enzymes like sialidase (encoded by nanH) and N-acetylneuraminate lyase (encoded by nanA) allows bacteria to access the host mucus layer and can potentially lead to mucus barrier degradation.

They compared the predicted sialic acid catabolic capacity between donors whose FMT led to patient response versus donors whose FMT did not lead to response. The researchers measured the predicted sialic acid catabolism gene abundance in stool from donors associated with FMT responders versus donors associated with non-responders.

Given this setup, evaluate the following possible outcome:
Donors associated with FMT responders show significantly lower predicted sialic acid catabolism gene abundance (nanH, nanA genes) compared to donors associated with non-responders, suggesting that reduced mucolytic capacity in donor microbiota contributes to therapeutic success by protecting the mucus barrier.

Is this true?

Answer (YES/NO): NO